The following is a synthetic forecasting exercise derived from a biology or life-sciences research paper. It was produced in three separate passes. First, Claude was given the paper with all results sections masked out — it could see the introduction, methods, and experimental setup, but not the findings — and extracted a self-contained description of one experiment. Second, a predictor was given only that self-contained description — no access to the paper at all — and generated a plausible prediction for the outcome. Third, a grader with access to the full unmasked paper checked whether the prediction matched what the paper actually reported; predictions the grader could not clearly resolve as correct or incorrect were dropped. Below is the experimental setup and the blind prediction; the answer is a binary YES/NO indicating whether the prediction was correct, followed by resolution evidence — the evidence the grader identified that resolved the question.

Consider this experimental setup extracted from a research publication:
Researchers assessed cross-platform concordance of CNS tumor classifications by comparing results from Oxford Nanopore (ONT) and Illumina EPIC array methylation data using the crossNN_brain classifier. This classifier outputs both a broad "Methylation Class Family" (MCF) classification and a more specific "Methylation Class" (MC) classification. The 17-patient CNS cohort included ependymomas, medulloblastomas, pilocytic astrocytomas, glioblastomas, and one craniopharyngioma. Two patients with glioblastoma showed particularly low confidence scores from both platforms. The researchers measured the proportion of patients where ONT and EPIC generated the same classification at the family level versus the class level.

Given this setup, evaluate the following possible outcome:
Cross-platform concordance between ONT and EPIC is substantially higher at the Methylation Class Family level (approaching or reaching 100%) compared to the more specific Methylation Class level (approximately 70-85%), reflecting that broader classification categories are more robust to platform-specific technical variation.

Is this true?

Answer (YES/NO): NO